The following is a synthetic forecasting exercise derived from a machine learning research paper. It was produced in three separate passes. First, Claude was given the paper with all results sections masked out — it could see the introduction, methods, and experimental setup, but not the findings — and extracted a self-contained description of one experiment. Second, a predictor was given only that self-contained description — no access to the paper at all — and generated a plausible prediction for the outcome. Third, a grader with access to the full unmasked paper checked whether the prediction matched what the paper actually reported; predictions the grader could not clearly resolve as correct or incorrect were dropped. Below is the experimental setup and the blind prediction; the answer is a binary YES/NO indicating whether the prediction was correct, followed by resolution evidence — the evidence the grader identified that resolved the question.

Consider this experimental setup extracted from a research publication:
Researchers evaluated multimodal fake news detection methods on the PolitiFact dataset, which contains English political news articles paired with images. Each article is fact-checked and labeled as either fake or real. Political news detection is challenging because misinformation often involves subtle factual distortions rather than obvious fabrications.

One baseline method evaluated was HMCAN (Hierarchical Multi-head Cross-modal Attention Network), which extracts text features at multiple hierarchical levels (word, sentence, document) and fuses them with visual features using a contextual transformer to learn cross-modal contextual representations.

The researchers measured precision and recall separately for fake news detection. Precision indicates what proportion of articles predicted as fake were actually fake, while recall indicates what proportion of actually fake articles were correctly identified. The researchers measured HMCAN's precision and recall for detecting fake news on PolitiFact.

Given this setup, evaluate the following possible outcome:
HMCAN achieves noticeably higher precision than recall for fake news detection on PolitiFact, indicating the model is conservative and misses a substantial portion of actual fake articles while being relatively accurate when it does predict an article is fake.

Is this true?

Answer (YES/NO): NO